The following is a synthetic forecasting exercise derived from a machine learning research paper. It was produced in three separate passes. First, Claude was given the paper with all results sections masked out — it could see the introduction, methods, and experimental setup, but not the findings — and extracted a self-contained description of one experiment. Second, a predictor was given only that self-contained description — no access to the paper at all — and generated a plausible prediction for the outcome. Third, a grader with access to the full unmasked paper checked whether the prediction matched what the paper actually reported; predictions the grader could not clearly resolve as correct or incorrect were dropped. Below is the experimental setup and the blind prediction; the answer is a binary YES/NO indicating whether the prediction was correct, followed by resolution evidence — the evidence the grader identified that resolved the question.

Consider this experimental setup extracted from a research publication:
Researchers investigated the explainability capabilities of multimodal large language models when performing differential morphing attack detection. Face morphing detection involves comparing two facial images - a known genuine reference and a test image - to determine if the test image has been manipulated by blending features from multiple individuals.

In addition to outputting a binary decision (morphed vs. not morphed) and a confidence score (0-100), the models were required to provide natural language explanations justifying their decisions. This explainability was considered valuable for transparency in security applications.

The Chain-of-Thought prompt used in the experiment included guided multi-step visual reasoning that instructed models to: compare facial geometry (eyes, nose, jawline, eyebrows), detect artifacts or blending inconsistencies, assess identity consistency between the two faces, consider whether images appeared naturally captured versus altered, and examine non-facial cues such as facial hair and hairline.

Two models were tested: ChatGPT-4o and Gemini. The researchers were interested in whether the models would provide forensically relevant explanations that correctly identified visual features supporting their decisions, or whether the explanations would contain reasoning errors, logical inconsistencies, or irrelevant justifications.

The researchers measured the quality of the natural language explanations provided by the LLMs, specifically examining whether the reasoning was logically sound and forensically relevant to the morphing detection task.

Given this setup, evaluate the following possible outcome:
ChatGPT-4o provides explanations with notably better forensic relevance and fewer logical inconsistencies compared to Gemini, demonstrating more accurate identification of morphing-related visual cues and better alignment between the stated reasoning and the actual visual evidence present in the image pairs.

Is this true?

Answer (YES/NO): NO